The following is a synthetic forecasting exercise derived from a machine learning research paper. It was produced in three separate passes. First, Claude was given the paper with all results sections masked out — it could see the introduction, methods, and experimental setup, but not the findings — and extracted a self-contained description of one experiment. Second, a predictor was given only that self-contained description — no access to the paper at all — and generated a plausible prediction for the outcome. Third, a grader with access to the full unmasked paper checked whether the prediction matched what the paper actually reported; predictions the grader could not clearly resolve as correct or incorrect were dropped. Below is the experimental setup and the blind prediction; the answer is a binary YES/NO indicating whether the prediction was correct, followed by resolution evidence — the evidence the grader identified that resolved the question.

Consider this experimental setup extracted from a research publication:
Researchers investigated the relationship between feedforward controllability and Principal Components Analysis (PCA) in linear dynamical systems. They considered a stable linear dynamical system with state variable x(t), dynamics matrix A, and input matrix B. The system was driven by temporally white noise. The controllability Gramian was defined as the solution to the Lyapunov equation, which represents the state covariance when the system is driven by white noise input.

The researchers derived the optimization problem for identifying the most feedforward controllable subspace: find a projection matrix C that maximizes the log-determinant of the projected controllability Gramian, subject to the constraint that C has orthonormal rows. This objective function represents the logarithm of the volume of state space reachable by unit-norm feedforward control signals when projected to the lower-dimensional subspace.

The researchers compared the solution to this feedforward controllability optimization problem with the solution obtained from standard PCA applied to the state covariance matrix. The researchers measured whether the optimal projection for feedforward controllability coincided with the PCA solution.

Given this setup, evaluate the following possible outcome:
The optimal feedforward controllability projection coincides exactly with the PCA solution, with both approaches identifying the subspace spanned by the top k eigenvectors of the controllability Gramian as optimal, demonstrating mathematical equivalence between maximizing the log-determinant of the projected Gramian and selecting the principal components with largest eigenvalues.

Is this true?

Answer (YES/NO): YES